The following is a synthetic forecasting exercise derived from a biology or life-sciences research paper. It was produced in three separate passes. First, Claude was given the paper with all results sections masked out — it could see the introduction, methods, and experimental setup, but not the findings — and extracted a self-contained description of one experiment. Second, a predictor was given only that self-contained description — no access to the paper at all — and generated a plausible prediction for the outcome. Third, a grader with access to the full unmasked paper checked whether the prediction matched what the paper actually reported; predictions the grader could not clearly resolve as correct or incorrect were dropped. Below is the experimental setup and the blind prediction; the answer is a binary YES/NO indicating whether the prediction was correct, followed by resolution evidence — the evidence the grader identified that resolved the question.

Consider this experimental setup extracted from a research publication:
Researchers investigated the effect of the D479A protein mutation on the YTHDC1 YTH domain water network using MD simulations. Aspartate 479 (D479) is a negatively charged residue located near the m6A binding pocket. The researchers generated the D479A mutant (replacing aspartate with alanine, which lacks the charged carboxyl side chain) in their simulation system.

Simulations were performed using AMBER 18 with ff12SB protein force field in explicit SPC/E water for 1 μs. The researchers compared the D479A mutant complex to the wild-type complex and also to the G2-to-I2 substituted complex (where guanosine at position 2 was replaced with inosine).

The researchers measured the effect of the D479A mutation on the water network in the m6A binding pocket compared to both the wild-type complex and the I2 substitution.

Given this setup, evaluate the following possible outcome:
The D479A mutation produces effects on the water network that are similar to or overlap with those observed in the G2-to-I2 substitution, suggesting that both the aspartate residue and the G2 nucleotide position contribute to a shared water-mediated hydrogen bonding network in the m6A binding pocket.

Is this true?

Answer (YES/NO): NO